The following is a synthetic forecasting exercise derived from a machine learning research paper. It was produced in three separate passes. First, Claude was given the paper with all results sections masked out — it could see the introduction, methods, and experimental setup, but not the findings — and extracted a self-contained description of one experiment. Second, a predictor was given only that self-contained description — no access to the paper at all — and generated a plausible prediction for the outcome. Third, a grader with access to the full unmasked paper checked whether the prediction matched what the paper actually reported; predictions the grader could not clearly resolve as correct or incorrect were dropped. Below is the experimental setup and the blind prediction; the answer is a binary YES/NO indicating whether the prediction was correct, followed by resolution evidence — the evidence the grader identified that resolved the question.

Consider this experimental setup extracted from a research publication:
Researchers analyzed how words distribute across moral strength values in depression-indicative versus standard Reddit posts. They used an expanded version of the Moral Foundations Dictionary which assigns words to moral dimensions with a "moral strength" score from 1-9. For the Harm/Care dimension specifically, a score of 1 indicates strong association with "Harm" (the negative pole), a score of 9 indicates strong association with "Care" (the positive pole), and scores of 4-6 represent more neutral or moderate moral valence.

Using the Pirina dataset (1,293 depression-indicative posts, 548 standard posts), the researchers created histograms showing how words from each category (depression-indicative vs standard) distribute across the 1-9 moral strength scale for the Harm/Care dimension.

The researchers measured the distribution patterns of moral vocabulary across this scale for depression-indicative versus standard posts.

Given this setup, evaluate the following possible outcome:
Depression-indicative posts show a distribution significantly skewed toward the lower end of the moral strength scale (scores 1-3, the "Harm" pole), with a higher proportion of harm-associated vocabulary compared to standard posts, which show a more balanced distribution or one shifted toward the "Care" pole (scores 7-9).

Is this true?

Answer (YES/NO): NO